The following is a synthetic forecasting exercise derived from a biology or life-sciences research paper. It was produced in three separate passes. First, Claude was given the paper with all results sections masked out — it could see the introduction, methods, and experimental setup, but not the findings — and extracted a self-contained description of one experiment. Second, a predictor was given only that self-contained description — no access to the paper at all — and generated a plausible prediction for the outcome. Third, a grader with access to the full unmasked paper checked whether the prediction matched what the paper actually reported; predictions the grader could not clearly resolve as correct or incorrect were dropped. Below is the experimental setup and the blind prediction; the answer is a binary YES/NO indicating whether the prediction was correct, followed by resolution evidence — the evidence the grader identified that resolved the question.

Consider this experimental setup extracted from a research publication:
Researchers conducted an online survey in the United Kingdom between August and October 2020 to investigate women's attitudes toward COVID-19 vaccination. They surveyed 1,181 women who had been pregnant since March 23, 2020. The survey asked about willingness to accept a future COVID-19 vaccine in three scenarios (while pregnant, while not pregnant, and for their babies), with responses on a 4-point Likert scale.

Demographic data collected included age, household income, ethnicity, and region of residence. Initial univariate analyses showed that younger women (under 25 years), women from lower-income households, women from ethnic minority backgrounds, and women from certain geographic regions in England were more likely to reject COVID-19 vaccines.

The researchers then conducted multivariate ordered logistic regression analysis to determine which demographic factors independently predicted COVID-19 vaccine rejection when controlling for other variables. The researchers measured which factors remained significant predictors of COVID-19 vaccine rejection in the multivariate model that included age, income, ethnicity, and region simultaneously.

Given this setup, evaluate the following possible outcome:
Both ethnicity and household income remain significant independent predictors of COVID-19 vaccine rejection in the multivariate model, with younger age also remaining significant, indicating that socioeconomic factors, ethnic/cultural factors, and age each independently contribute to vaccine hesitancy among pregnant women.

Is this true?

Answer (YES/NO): NO